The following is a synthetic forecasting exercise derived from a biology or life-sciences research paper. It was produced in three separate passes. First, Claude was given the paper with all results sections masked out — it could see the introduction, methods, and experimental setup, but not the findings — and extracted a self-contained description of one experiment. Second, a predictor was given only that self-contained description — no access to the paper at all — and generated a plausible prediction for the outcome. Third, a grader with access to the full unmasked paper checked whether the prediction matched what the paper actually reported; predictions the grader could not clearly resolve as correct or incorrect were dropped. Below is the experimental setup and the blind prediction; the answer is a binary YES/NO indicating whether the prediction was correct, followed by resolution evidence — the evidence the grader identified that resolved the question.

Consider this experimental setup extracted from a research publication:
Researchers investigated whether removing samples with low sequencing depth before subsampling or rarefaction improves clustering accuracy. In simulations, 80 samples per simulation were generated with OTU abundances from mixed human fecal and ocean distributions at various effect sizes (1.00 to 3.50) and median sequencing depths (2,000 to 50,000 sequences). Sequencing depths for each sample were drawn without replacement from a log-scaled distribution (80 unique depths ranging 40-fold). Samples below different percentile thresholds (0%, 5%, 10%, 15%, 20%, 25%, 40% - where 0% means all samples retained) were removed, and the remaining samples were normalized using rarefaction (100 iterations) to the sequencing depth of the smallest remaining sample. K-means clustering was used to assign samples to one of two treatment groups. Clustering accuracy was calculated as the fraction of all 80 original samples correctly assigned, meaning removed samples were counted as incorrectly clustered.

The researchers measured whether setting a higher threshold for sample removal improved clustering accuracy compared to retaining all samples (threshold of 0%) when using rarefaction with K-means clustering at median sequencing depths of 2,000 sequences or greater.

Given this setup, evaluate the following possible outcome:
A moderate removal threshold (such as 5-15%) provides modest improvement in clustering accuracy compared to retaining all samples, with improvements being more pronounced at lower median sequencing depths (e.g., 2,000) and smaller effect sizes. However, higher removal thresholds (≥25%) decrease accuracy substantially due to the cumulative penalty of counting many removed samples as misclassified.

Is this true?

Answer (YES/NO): NO